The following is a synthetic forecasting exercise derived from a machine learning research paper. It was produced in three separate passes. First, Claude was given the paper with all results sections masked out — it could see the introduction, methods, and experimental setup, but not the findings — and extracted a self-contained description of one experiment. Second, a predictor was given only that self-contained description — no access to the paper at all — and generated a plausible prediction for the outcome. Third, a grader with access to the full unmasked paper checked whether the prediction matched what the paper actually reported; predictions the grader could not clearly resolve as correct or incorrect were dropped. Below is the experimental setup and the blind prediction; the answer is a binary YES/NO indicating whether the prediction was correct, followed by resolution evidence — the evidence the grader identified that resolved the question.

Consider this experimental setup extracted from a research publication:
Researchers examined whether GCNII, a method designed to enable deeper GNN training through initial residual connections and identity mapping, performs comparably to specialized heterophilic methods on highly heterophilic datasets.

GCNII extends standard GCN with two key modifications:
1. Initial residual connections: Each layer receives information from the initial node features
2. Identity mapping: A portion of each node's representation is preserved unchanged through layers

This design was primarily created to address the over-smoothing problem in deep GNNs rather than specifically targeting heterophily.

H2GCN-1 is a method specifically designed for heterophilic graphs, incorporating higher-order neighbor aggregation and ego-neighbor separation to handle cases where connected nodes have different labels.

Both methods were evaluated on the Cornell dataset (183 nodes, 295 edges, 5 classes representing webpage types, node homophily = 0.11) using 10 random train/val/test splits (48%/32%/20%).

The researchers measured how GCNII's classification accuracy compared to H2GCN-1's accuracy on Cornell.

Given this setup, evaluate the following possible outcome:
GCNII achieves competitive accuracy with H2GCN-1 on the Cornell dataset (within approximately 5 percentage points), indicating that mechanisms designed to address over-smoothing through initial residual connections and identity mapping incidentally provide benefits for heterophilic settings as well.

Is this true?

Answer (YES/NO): NO